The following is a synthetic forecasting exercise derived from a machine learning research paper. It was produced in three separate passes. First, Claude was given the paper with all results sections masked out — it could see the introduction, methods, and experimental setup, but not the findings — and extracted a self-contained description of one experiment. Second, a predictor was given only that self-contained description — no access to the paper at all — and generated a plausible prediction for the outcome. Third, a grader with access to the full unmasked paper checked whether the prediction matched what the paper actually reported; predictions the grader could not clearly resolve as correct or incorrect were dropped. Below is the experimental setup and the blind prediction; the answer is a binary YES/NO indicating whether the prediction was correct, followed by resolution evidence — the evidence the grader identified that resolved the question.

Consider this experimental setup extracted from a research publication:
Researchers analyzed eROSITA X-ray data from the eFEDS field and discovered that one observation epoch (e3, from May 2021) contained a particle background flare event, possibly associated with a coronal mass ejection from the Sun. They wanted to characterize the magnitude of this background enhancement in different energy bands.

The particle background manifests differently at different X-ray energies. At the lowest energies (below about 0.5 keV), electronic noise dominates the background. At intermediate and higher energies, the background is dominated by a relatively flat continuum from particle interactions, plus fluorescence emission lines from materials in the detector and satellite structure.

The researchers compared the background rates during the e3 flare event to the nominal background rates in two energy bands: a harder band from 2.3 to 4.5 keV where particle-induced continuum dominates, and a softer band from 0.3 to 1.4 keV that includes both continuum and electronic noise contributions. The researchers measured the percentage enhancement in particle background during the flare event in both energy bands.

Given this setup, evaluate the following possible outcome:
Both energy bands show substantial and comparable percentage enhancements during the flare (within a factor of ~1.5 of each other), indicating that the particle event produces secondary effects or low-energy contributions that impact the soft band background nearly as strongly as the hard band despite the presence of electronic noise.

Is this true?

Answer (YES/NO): NO